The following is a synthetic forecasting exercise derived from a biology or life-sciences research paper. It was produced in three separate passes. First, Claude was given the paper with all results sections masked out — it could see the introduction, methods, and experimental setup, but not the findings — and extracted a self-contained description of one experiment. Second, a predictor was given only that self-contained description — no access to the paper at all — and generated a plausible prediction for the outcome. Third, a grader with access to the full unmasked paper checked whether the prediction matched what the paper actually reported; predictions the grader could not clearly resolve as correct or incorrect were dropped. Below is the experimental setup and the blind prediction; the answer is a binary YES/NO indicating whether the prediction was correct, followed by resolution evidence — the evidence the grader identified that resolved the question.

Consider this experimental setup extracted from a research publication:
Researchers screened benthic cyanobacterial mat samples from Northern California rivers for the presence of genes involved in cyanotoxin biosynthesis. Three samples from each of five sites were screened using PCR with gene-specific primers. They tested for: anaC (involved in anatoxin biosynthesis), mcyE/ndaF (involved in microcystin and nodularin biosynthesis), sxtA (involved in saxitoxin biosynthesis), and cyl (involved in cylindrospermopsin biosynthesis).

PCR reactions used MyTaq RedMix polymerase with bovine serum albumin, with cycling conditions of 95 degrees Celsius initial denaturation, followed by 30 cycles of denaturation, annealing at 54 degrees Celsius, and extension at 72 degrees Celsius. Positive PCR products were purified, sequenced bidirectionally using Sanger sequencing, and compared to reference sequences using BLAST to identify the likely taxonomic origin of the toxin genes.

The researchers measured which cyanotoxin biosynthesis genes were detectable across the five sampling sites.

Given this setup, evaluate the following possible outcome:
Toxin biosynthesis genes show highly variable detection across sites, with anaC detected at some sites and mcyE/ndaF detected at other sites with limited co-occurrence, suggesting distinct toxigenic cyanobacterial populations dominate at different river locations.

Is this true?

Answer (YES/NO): NO